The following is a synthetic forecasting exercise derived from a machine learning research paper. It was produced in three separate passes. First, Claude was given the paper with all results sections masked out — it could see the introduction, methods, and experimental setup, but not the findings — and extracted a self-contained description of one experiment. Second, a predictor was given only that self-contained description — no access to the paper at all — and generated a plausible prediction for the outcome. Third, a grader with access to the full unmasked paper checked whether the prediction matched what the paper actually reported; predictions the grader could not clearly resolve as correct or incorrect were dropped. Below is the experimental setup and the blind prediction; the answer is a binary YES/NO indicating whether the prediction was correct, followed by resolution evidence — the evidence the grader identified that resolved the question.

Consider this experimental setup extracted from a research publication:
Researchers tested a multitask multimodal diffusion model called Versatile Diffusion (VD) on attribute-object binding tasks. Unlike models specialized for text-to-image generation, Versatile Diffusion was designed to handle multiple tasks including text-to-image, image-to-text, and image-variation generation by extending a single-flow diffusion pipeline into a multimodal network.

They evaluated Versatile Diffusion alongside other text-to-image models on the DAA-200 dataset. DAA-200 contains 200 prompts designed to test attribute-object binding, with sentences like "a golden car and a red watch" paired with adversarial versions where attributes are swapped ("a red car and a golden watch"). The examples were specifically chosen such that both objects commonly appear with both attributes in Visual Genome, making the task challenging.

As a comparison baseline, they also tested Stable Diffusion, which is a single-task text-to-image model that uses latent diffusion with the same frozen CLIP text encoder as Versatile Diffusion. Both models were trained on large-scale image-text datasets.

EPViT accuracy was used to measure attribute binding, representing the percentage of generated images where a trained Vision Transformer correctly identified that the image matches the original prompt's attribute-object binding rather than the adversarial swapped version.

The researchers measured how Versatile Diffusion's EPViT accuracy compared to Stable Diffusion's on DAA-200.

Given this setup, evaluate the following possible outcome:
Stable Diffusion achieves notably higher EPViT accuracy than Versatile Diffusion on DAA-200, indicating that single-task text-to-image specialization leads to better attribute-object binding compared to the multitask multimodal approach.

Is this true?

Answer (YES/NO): YES